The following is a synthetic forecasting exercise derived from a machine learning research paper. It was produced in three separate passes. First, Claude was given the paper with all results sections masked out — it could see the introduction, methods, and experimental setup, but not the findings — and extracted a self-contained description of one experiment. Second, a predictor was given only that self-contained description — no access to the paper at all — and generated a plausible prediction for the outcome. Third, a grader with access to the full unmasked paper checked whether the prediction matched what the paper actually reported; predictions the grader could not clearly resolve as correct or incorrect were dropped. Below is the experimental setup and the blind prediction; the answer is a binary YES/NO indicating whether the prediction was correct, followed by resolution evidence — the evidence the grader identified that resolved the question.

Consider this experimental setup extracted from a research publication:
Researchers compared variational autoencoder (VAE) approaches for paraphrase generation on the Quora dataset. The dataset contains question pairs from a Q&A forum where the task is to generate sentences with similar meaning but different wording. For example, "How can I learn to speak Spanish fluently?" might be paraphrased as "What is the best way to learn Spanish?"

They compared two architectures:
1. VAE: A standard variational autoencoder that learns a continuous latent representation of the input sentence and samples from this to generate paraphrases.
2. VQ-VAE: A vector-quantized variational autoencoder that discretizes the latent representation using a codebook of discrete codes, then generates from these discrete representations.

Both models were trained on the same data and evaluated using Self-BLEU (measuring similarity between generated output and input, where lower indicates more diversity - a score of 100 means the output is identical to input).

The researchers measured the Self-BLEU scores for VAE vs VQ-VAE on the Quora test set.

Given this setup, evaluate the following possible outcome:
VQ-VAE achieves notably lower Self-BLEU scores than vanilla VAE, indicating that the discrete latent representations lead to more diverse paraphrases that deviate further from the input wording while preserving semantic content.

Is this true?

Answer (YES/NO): NO